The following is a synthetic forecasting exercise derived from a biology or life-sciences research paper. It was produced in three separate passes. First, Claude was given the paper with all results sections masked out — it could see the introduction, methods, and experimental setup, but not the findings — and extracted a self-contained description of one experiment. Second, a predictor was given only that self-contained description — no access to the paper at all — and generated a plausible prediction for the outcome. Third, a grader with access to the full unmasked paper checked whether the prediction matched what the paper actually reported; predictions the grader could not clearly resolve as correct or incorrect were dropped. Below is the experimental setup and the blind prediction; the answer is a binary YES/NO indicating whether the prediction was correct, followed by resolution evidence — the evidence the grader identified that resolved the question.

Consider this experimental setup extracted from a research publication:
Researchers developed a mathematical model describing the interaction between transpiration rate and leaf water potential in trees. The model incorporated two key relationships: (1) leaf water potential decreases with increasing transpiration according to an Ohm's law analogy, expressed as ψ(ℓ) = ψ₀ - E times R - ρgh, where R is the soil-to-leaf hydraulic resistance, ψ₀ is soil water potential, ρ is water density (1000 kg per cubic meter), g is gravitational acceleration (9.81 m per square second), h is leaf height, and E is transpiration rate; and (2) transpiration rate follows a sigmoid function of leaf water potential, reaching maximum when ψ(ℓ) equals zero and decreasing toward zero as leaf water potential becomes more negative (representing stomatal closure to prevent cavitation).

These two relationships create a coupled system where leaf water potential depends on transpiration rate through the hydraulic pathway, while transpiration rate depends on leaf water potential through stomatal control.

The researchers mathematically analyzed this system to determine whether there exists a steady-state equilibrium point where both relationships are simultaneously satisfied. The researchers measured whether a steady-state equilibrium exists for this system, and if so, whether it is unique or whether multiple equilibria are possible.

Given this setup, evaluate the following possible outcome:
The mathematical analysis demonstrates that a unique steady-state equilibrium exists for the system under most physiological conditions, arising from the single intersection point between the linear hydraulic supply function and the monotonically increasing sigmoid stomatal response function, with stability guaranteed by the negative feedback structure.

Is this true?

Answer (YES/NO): YES